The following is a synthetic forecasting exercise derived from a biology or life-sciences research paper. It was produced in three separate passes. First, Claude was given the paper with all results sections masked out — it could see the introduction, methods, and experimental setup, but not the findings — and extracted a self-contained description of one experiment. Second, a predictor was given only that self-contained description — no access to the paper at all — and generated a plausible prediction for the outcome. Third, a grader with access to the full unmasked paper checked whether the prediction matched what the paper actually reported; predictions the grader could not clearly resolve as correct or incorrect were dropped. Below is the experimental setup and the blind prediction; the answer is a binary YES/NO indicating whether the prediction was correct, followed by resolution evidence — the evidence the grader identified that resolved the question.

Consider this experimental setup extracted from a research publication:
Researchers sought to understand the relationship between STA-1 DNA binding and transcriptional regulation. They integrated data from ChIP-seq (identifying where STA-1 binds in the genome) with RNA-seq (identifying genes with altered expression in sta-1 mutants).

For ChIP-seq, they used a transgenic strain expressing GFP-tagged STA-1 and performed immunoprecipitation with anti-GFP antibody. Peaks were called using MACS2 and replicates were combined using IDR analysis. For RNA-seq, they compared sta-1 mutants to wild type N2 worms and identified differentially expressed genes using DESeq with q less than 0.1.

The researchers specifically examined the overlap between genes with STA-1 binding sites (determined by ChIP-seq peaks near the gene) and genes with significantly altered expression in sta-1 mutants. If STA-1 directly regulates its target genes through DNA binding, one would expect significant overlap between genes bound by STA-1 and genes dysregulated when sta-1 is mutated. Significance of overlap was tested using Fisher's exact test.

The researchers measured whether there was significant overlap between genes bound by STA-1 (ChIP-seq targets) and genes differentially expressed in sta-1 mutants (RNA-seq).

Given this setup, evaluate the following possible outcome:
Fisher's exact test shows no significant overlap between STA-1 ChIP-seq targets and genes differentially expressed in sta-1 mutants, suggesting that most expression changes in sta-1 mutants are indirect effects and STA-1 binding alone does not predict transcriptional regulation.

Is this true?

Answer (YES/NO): NO